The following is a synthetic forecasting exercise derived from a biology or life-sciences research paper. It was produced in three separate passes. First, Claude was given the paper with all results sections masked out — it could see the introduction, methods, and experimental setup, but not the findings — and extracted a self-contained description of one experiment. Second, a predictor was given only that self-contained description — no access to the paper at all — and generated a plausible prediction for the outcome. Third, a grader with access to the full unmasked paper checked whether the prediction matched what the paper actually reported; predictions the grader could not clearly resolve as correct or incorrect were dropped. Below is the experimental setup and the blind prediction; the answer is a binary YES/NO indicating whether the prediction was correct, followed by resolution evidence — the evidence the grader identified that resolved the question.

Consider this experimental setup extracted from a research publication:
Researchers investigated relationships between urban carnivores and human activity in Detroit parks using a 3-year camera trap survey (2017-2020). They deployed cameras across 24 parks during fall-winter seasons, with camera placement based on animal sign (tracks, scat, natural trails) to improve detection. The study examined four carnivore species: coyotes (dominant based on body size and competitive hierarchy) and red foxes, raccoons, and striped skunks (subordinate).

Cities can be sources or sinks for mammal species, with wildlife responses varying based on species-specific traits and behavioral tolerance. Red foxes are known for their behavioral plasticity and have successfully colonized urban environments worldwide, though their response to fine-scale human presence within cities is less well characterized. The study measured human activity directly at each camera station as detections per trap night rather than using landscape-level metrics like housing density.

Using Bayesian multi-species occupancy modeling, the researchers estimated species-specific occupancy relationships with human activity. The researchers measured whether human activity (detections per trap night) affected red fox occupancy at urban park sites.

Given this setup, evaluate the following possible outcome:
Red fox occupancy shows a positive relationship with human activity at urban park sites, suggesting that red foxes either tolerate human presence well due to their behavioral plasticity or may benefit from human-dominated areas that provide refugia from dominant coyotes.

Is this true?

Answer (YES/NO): NO